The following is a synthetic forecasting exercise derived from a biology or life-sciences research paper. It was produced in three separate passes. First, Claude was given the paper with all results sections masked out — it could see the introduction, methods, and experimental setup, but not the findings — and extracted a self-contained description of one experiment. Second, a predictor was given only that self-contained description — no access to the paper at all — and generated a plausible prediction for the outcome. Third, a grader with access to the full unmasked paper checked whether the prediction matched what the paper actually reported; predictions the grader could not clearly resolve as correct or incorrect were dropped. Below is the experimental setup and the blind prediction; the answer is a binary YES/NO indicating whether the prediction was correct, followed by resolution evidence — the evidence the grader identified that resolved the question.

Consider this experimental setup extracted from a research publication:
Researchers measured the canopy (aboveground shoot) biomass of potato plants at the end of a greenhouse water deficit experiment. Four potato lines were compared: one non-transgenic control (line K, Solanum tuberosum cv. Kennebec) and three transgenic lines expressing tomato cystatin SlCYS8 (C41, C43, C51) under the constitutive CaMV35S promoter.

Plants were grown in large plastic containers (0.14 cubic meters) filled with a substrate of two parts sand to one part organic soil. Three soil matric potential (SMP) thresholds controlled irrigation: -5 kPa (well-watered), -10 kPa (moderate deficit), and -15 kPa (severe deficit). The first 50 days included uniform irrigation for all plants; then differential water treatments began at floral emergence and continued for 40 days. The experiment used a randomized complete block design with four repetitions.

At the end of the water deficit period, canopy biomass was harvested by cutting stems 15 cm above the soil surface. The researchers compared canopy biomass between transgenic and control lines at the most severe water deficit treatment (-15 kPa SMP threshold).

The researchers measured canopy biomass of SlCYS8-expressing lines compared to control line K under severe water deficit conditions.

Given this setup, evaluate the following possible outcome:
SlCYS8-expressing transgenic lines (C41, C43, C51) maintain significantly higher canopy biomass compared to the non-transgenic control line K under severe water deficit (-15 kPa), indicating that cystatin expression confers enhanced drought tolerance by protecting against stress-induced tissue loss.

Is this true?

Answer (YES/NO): NO